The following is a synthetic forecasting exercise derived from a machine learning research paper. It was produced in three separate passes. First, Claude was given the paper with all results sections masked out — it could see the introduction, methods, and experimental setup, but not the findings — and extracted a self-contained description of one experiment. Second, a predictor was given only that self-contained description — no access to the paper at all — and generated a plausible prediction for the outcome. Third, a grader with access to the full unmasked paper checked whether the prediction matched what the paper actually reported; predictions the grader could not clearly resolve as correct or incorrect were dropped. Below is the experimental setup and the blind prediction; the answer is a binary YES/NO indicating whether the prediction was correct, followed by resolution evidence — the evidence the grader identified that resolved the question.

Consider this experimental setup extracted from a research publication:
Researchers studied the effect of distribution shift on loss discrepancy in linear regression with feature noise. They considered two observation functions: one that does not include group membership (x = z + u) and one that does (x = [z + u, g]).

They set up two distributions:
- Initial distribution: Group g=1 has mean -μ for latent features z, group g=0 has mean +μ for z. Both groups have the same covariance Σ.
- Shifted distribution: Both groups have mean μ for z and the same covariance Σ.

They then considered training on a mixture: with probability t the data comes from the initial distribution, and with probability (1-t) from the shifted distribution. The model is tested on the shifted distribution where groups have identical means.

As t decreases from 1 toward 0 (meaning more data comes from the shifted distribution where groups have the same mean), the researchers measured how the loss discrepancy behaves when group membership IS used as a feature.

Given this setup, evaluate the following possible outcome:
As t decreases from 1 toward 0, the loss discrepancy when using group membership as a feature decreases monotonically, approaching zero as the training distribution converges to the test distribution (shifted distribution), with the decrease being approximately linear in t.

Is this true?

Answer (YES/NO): YES